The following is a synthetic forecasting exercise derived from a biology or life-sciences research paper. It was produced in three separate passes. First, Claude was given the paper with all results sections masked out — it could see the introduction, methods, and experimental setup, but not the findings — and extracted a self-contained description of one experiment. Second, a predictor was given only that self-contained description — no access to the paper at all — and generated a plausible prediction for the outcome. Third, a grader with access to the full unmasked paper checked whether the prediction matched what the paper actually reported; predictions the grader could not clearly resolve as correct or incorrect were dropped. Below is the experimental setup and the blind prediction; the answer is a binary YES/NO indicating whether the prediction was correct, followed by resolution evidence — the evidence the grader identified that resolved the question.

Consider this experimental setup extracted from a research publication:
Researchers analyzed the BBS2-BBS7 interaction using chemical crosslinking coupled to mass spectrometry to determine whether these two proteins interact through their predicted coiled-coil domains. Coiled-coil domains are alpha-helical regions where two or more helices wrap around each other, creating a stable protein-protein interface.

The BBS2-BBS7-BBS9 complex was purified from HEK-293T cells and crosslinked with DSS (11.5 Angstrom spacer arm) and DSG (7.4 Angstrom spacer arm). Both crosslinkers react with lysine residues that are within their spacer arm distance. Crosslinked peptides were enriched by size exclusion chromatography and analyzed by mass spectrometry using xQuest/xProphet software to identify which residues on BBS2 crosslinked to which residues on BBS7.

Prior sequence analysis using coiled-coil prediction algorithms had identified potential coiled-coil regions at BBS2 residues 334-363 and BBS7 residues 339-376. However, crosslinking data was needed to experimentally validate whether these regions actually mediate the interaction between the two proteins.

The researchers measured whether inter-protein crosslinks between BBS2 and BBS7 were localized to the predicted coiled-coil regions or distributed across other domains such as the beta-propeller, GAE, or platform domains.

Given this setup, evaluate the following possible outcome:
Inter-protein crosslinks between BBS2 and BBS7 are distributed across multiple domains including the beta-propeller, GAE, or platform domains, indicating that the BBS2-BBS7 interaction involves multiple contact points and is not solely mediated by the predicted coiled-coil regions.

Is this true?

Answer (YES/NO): YES